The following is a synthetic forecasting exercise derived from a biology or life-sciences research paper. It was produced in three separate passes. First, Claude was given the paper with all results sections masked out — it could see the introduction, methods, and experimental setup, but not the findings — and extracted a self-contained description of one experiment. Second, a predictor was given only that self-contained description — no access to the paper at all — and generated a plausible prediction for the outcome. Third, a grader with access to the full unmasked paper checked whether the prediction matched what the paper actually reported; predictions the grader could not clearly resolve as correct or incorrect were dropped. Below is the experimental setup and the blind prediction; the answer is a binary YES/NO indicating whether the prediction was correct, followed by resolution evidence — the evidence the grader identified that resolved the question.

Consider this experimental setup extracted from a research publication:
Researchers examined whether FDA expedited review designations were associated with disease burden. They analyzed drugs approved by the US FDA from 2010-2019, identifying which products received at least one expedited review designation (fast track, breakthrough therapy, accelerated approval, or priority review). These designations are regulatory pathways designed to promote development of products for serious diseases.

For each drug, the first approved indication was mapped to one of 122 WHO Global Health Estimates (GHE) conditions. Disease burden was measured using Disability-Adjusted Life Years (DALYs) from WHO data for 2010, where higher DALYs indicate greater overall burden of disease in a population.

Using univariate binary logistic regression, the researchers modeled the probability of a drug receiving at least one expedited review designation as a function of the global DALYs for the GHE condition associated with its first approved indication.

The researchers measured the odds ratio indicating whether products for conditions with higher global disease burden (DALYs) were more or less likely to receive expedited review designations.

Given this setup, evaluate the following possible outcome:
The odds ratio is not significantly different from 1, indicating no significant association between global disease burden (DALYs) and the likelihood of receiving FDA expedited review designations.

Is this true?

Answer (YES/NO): YES